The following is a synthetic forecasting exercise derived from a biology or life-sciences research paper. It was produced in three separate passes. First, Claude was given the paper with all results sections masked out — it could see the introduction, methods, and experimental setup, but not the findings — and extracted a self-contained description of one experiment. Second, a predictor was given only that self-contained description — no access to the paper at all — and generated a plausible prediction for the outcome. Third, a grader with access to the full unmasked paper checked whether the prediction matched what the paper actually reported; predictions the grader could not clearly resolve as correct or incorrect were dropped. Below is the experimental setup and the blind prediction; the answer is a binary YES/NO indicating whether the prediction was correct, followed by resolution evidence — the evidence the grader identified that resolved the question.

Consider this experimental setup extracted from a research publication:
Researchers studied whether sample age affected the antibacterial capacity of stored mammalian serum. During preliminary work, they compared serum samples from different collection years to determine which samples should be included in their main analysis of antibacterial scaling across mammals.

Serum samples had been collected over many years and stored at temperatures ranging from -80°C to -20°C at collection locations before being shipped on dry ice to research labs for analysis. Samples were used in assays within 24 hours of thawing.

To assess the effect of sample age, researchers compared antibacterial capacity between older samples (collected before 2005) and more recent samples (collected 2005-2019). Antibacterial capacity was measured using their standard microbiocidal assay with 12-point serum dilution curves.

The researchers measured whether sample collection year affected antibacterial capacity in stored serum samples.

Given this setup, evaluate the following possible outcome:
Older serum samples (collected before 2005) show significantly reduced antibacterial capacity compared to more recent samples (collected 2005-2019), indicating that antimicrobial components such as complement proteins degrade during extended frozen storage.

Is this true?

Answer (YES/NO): YES